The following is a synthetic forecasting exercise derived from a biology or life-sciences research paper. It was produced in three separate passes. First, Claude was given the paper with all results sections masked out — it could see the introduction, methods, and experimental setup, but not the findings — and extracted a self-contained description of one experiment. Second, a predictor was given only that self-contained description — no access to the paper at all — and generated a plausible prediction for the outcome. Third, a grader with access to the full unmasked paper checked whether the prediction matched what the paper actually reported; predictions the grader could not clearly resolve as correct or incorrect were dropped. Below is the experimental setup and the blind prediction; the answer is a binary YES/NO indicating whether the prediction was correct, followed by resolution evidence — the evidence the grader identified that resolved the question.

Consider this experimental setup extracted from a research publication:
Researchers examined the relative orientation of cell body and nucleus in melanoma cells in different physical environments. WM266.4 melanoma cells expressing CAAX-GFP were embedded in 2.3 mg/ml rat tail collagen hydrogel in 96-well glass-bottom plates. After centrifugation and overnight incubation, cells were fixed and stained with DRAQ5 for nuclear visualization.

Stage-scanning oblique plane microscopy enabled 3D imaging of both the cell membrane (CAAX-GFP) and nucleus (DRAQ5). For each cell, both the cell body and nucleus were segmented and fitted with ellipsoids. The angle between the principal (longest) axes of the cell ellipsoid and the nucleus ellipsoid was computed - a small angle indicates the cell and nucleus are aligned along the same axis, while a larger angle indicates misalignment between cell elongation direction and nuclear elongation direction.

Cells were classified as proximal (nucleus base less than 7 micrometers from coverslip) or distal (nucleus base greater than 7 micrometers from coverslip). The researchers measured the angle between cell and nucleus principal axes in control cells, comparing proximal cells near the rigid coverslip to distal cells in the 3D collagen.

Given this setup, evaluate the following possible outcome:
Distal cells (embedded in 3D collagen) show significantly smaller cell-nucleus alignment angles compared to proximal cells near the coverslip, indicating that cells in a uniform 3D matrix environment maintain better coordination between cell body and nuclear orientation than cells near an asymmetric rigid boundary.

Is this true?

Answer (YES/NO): NO